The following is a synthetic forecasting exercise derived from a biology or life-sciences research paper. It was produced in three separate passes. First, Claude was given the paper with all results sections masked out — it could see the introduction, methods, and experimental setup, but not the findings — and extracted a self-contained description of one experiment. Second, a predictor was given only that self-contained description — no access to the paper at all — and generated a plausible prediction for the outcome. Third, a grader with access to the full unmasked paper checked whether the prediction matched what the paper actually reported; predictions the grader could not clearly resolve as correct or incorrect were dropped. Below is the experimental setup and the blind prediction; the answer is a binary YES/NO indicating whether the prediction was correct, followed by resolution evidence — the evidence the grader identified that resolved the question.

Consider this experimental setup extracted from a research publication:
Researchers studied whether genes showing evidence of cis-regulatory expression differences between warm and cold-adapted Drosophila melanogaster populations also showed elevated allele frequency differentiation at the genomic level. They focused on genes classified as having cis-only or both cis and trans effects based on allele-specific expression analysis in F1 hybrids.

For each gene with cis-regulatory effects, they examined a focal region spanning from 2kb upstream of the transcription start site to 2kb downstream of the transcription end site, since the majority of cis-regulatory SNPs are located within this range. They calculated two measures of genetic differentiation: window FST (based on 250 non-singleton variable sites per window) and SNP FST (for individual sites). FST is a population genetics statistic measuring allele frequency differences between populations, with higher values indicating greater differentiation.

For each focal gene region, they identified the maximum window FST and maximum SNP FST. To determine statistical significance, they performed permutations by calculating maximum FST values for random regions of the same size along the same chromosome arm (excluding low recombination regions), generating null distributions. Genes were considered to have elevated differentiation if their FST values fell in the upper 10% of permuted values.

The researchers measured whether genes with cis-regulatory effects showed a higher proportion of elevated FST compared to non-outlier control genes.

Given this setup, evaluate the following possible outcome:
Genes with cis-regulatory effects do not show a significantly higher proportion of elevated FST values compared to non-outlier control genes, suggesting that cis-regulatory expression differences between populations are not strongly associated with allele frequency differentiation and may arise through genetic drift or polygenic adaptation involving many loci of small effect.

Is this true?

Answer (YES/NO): NO